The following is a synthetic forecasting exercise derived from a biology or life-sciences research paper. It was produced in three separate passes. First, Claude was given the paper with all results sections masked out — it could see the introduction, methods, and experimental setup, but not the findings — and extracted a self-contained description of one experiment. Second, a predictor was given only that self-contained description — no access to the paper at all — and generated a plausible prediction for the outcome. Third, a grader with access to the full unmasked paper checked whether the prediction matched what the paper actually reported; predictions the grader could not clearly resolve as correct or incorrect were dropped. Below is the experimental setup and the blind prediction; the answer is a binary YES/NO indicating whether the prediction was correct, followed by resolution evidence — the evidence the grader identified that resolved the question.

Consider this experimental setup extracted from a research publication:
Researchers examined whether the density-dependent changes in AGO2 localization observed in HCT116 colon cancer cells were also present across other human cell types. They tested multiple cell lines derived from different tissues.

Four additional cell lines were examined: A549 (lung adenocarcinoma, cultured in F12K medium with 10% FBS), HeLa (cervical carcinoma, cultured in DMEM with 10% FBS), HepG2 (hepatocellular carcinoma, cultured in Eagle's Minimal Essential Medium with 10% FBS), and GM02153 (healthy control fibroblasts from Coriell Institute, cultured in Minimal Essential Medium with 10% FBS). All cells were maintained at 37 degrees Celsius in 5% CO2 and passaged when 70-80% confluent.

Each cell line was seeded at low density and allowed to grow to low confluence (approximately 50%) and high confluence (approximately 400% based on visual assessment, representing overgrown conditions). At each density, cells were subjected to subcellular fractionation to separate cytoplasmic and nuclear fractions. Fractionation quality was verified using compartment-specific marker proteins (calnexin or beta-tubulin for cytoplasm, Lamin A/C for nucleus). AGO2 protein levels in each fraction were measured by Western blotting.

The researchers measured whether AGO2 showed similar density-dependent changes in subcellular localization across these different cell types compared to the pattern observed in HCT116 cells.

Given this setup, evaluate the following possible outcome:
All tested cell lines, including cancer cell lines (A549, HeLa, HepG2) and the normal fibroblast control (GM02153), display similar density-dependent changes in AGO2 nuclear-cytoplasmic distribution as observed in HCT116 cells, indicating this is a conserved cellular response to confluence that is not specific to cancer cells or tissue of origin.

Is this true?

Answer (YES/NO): NO